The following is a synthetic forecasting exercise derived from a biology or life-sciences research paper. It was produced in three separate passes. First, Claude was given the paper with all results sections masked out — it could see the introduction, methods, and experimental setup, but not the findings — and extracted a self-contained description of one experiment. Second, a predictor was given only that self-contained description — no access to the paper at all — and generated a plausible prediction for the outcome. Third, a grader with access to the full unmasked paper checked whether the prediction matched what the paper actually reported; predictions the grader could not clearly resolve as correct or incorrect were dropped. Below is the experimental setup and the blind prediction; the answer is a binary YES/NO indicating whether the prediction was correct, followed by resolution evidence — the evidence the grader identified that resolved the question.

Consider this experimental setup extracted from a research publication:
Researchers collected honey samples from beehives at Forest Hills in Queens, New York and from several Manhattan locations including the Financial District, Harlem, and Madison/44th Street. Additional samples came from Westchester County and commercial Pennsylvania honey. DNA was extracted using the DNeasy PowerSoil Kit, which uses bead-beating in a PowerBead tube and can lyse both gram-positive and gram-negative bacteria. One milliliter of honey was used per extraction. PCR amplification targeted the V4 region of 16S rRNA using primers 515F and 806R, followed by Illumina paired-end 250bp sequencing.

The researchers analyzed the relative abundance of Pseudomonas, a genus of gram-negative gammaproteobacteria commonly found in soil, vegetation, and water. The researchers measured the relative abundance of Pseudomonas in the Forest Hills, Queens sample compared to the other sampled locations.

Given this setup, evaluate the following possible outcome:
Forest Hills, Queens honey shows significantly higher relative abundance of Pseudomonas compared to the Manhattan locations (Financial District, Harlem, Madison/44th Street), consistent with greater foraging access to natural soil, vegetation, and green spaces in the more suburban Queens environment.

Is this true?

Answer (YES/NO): YES